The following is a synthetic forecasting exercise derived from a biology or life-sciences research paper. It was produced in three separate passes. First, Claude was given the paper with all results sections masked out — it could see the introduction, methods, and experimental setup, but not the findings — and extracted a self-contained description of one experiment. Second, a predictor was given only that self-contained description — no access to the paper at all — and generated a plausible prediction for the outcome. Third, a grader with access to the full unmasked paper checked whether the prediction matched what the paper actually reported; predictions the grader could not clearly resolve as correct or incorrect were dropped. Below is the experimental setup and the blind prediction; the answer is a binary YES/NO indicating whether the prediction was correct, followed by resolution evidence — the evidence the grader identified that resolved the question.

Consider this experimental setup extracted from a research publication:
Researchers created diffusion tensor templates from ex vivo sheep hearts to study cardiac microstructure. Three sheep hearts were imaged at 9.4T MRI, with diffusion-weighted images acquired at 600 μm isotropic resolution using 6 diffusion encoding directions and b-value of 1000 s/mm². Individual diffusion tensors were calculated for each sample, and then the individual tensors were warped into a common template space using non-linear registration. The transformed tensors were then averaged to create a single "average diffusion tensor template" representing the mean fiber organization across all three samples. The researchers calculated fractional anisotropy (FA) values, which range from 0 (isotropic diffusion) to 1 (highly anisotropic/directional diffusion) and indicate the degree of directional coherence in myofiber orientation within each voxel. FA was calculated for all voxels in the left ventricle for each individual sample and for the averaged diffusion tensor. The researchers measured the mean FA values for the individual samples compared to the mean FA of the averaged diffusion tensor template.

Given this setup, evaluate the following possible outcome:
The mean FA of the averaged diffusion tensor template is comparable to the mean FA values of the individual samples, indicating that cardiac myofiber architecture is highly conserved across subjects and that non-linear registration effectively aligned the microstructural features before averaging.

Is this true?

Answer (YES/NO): YES